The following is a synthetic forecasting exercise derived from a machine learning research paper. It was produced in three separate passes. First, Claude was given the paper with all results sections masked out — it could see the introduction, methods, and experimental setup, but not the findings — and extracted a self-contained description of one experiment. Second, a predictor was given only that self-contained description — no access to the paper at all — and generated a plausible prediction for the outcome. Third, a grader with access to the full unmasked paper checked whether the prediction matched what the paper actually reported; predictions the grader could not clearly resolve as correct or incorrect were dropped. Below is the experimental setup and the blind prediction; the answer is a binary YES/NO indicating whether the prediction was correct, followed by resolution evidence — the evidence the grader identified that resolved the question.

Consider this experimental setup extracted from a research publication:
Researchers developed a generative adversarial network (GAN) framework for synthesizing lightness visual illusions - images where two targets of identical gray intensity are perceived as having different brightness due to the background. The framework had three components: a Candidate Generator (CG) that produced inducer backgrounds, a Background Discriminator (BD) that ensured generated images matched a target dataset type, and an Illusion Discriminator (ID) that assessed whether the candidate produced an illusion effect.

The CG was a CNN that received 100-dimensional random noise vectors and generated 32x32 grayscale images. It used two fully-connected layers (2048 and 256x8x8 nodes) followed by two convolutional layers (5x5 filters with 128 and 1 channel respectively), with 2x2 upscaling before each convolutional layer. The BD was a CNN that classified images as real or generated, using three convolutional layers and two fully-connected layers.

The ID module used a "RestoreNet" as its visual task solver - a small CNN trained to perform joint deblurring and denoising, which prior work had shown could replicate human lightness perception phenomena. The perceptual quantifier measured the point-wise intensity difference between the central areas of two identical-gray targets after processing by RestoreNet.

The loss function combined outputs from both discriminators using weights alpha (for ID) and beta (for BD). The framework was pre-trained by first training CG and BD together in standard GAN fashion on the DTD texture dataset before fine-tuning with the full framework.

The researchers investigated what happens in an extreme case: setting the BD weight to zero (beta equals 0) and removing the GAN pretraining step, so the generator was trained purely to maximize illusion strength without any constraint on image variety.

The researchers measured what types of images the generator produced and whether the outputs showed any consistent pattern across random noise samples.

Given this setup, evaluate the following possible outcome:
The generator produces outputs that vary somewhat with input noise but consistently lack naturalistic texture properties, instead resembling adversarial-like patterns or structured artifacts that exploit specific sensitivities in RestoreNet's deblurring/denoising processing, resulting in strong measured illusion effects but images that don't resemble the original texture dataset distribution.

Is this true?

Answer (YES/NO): NO